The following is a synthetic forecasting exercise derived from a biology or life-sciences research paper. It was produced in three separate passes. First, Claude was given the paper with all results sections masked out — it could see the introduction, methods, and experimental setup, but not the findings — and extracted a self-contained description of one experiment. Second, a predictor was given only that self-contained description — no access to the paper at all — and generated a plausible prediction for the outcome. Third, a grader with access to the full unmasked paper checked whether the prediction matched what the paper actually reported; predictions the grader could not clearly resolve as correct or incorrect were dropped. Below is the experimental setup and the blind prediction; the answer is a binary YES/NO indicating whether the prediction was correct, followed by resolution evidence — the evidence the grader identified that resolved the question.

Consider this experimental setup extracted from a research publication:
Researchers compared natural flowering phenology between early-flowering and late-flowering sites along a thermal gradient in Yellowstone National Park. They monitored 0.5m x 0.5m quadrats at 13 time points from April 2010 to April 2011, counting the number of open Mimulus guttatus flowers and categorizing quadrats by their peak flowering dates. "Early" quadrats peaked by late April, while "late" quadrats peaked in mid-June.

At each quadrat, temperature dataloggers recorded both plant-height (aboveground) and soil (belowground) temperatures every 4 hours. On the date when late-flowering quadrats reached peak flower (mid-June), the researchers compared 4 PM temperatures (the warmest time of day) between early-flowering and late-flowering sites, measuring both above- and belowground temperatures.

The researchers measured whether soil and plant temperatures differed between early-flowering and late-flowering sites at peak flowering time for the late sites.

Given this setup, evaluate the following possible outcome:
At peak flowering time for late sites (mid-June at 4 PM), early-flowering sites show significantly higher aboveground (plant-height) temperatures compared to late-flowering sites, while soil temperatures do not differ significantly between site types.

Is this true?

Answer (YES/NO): NO